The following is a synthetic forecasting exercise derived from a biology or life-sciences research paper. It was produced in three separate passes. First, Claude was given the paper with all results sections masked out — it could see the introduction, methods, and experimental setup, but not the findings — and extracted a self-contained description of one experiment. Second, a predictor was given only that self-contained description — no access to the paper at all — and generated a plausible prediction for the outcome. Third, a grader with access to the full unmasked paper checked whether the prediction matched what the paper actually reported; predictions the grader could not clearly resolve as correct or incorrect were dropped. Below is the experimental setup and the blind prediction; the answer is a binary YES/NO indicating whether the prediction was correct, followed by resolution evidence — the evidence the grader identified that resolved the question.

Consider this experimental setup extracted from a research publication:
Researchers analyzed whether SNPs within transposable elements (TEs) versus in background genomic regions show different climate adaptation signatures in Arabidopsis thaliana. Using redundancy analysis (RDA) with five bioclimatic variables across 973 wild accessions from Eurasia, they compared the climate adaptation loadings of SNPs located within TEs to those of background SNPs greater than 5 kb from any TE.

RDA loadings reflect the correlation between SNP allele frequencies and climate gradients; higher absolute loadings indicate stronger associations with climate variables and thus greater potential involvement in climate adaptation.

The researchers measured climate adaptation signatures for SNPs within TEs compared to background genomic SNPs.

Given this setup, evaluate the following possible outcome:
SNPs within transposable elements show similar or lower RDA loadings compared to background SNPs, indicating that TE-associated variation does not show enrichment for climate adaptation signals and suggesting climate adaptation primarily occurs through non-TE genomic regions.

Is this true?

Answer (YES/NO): YES